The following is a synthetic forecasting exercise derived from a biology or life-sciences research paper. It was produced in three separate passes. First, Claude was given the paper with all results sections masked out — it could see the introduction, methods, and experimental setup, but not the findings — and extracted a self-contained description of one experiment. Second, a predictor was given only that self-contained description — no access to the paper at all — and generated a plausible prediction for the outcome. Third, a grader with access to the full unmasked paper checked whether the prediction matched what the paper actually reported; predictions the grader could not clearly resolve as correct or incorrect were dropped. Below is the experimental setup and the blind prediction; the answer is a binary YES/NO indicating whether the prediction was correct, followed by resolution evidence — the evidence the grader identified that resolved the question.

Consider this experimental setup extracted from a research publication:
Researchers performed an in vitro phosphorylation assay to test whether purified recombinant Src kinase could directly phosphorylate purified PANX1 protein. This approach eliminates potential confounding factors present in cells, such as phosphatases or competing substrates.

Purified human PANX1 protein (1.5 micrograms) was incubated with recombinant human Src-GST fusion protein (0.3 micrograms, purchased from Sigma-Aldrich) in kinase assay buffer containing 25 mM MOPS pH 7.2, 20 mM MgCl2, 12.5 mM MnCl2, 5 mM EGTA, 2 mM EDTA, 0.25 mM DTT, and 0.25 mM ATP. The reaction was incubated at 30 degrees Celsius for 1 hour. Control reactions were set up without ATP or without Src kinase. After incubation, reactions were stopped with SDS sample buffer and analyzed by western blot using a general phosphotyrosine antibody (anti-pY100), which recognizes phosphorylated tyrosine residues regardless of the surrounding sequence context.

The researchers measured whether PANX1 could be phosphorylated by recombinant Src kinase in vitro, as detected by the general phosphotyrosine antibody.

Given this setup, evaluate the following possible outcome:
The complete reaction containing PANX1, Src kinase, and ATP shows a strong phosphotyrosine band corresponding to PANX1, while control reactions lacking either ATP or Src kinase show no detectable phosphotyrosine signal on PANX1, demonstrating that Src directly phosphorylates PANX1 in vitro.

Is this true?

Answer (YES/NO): NO